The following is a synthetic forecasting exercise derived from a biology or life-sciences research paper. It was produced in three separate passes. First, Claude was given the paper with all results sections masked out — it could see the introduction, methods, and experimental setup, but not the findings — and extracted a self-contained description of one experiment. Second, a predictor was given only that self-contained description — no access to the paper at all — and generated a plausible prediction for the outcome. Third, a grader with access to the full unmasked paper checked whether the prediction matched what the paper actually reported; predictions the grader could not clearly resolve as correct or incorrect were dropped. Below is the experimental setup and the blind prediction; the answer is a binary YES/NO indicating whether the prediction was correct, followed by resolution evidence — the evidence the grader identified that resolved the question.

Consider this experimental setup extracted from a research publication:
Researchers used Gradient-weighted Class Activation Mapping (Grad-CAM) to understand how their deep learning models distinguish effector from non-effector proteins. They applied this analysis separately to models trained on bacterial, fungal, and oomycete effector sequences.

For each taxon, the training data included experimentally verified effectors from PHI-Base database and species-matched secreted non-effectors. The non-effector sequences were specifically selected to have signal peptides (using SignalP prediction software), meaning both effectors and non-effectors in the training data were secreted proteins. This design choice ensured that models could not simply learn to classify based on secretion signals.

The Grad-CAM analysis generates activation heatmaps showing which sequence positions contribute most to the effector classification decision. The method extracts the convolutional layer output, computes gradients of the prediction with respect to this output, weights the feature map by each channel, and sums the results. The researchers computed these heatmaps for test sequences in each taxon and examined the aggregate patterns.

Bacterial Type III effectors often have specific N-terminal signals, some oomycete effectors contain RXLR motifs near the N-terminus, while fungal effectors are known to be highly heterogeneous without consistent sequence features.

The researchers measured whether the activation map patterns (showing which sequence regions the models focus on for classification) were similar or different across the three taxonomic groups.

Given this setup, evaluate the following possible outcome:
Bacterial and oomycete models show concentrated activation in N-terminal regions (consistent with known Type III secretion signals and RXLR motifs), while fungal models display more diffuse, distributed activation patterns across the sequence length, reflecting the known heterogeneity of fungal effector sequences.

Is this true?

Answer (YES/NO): NO